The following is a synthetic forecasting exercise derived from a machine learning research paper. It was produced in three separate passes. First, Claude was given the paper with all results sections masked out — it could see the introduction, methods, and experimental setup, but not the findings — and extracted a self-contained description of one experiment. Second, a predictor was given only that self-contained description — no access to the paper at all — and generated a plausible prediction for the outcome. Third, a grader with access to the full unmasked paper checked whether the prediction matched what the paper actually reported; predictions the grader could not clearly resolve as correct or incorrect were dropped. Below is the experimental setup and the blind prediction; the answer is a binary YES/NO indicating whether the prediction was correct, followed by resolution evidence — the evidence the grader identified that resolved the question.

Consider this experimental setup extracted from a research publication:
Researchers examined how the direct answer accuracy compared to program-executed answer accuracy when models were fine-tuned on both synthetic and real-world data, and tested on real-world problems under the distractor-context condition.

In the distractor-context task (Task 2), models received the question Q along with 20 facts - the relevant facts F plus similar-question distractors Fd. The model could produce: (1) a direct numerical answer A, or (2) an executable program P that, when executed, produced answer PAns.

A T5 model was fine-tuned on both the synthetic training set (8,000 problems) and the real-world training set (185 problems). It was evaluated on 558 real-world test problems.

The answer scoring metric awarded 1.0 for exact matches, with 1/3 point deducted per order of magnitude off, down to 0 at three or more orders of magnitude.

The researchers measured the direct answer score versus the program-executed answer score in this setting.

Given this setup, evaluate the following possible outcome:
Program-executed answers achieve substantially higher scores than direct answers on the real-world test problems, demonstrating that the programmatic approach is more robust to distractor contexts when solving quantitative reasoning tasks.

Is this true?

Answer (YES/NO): NO